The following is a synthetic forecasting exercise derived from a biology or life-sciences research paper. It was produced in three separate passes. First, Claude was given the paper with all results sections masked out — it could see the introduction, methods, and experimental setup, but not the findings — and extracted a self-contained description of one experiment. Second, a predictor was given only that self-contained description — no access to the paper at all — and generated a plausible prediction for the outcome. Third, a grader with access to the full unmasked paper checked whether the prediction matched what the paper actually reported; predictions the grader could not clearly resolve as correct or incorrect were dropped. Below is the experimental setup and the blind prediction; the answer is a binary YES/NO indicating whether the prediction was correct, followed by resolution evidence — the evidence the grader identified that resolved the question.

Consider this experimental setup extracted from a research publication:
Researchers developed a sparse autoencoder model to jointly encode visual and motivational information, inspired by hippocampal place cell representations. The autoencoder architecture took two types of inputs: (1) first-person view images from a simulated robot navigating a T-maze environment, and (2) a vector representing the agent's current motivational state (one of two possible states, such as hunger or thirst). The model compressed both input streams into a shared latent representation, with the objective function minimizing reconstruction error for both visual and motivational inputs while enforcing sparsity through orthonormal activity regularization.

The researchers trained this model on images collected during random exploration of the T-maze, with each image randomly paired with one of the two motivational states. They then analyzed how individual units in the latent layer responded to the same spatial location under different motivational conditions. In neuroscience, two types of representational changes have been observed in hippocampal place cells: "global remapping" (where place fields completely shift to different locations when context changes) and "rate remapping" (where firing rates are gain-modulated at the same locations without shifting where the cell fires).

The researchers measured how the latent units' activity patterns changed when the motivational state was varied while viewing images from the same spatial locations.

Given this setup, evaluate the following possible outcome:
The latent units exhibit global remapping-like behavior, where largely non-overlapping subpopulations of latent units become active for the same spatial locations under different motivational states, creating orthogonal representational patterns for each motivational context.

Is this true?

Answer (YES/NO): NO